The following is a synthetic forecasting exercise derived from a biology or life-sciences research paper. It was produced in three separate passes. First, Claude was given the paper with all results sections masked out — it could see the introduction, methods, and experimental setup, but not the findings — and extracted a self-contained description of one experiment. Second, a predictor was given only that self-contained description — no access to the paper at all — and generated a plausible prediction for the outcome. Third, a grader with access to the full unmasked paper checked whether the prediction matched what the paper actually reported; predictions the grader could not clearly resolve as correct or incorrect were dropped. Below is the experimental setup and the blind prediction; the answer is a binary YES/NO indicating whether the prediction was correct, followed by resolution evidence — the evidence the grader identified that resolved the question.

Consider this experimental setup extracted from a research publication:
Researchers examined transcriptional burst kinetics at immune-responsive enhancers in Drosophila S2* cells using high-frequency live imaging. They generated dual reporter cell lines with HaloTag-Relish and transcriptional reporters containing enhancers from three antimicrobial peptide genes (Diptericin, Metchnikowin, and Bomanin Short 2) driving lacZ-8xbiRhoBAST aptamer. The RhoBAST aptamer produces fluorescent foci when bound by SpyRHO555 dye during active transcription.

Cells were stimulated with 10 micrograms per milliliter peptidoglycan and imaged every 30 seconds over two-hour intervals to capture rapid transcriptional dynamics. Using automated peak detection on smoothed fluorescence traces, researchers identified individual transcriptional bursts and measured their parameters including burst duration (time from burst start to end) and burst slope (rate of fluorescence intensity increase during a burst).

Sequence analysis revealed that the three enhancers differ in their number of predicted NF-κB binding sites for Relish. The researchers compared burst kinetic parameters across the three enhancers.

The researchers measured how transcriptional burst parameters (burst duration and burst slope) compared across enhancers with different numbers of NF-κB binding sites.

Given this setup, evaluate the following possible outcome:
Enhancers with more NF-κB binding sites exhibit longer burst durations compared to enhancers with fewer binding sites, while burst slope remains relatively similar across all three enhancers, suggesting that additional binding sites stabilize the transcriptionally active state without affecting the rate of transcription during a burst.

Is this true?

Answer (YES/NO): NO